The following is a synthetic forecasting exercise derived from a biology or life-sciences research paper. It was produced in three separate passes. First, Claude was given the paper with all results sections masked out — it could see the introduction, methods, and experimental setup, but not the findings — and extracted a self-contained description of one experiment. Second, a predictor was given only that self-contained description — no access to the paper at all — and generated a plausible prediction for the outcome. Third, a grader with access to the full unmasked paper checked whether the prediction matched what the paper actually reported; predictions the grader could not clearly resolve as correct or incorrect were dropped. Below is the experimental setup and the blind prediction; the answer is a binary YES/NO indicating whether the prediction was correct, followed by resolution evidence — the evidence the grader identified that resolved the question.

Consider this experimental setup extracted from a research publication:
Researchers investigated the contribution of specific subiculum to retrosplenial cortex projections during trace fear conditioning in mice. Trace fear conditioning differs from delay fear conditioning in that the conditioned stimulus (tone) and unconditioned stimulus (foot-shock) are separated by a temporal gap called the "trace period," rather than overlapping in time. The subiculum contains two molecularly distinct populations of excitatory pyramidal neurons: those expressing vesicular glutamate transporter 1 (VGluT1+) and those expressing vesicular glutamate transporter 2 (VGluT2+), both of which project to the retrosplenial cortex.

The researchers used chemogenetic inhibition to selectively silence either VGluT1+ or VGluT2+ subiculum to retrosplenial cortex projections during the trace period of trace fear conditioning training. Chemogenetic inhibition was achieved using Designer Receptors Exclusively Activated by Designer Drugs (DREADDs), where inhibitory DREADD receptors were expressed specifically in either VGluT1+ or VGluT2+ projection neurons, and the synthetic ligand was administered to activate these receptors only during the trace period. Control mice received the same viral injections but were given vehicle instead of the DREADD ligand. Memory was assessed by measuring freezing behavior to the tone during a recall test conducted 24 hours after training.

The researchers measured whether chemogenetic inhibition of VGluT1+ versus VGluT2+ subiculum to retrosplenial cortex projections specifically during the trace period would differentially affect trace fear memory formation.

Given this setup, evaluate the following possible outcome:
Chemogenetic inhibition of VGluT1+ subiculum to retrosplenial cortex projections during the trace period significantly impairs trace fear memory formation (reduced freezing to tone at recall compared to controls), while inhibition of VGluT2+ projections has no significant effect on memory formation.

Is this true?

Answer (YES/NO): NO